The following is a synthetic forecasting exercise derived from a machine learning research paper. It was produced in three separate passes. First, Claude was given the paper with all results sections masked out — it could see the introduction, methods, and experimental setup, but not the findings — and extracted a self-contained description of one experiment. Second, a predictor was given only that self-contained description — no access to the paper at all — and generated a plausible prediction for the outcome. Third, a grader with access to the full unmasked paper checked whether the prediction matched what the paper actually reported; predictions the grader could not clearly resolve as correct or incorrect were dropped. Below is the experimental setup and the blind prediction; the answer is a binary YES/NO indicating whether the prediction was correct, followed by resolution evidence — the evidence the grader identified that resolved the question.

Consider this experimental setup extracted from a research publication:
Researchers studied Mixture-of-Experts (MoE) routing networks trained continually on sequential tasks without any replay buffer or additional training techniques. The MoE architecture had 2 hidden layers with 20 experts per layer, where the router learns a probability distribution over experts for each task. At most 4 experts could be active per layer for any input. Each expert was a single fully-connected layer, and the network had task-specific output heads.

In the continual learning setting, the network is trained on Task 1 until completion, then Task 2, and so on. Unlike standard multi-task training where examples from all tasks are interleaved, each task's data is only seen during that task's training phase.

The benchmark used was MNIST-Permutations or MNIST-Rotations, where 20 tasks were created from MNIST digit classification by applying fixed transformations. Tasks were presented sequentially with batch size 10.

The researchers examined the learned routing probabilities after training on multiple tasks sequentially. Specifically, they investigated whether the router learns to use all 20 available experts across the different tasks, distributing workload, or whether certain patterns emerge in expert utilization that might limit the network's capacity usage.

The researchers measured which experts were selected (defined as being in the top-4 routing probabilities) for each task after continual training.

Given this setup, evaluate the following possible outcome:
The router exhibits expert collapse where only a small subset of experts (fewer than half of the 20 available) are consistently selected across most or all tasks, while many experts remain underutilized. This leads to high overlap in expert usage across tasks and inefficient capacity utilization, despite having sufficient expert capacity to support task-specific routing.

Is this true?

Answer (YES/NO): YES